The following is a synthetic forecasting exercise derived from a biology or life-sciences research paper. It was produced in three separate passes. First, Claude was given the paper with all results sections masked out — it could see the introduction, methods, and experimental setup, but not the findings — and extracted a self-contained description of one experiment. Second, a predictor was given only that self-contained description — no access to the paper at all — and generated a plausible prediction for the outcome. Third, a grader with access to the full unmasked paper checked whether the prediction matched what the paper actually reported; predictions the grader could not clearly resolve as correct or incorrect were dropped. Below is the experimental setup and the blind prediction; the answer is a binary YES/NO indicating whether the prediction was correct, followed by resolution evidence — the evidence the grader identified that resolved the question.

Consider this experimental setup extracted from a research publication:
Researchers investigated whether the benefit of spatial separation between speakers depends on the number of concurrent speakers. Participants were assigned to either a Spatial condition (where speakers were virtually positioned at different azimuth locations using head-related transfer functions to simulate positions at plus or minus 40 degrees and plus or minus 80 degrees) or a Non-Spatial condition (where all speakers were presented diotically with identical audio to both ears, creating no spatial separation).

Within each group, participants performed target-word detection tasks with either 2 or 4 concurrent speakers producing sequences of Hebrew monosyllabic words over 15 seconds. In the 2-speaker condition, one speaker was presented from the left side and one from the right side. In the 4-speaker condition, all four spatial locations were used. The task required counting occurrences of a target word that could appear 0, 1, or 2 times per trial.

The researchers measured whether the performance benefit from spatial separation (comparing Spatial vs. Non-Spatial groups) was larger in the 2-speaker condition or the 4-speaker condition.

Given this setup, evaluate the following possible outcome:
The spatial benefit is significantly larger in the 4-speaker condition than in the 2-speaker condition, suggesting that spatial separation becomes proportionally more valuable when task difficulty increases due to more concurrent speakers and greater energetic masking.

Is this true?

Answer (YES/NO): NO